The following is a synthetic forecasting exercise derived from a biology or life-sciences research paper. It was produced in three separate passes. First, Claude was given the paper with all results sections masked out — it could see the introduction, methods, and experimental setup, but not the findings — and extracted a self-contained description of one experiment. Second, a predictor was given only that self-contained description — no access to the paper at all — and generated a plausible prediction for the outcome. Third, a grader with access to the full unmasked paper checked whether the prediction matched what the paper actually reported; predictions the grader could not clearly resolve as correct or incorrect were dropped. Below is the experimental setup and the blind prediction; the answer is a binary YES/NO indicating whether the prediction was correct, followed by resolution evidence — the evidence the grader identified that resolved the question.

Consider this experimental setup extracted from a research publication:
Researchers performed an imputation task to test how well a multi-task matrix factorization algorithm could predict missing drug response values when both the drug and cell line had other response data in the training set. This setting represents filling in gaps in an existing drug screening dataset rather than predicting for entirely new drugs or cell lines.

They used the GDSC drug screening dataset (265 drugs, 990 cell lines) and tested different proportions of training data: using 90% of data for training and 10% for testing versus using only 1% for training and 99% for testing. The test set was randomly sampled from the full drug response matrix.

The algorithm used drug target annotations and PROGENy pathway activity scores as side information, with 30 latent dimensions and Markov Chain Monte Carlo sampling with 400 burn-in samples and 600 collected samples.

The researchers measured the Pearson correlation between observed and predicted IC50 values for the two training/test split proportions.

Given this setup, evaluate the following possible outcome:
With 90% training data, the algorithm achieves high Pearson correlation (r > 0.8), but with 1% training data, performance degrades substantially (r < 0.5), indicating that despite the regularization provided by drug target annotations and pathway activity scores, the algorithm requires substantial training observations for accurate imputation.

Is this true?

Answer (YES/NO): NO